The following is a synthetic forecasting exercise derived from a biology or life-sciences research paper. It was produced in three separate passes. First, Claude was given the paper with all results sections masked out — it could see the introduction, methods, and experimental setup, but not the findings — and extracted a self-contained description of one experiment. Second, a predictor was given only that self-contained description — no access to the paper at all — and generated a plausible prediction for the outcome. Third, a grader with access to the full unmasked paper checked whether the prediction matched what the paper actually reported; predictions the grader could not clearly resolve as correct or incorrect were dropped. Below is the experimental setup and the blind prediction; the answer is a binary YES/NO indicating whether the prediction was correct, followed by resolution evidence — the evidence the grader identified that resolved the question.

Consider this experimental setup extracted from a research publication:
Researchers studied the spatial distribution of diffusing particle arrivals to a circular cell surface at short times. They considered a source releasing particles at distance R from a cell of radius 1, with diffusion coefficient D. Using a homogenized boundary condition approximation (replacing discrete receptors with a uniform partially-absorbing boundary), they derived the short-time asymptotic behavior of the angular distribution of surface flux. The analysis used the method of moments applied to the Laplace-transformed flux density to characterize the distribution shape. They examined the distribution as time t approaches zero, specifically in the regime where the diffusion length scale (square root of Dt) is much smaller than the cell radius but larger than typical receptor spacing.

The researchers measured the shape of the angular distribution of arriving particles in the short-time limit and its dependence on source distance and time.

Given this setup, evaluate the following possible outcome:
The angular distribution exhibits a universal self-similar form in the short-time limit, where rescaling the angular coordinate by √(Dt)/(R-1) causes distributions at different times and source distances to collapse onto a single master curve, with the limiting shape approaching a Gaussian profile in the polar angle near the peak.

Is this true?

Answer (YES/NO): NO